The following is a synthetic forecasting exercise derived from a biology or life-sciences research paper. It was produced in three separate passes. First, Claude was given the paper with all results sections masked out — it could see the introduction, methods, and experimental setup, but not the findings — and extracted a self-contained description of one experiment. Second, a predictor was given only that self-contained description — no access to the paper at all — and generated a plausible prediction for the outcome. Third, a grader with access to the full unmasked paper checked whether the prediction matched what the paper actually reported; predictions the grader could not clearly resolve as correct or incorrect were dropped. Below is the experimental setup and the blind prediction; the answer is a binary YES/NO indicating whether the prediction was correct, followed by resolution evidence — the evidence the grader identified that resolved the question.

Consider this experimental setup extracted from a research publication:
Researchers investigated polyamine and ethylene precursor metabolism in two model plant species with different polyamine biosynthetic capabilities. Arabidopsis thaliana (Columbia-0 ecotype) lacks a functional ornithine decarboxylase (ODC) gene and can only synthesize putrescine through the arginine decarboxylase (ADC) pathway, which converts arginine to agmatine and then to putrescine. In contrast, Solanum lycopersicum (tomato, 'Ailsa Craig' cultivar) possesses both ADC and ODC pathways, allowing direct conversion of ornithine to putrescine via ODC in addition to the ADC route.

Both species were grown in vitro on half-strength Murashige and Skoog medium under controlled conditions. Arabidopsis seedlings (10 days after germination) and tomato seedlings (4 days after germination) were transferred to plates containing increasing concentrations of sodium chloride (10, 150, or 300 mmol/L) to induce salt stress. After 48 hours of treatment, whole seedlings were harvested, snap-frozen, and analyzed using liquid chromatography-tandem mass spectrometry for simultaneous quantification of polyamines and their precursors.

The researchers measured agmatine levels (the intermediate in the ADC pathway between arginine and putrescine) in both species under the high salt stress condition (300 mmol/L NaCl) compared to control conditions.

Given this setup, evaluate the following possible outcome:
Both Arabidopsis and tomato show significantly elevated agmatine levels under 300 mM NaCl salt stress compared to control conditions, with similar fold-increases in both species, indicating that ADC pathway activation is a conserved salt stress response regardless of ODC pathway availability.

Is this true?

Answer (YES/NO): NO